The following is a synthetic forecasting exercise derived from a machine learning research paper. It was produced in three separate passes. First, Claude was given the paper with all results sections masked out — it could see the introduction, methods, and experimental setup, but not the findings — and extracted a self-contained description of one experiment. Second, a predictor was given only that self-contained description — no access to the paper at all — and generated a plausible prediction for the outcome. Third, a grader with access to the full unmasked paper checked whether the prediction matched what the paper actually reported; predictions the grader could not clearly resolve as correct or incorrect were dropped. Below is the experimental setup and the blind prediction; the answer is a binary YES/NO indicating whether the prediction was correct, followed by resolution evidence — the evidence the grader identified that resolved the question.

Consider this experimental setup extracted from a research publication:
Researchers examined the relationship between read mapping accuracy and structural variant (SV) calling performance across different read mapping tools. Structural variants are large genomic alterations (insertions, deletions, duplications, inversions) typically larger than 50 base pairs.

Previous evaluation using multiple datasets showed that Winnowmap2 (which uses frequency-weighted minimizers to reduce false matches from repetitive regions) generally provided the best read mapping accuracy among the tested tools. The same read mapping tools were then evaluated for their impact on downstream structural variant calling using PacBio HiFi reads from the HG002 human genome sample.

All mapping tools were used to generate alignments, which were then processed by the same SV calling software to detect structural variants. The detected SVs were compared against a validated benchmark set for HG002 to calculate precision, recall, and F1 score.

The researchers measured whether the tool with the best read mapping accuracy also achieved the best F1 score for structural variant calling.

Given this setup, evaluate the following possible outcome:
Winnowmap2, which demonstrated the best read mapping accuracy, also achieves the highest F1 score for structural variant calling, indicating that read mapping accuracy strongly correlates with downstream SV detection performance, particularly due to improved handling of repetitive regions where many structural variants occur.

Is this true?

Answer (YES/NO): NO